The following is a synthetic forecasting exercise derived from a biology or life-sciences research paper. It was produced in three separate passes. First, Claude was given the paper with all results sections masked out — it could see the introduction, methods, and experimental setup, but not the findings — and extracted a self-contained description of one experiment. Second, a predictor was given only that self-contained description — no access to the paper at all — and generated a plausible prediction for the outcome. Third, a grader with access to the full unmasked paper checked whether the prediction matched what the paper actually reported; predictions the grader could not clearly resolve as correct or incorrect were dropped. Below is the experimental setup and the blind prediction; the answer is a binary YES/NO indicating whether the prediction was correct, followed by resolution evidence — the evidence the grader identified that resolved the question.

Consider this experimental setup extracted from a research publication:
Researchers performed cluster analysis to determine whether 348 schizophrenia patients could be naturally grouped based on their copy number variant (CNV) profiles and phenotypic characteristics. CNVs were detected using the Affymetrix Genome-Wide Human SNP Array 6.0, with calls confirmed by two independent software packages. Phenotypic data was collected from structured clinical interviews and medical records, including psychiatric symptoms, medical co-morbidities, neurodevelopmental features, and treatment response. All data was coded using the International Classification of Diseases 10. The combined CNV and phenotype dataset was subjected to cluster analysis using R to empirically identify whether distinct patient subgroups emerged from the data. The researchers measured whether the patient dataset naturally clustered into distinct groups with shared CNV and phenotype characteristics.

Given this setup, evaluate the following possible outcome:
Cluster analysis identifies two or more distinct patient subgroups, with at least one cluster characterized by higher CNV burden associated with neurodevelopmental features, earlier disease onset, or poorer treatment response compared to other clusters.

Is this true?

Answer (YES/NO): NO